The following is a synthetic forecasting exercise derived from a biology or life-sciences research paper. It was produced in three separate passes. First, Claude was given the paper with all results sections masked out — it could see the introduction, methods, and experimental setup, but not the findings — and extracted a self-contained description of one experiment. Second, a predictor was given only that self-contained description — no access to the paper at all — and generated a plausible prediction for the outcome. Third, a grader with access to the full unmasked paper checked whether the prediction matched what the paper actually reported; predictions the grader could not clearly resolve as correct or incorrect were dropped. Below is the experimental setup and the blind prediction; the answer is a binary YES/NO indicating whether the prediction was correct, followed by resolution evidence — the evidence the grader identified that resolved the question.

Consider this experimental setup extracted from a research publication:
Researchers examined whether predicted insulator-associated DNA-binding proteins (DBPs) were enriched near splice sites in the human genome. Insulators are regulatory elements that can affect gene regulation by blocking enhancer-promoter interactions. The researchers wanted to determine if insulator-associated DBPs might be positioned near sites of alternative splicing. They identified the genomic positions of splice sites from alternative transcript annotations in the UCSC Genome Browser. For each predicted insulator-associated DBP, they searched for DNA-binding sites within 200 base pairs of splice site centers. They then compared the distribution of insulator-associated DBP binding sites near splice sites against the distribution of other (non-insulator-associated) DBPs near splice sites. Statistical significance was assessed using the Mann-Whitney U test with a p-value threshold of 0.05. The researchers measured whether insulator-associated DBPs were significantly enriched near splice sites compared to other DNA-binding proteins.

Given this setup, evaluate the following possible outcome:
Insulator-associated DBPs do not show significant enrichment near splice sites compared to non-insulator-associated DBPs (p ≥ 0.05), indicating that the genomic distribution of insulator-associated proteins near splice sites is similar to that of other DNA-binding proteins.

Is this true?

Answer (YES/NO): NO